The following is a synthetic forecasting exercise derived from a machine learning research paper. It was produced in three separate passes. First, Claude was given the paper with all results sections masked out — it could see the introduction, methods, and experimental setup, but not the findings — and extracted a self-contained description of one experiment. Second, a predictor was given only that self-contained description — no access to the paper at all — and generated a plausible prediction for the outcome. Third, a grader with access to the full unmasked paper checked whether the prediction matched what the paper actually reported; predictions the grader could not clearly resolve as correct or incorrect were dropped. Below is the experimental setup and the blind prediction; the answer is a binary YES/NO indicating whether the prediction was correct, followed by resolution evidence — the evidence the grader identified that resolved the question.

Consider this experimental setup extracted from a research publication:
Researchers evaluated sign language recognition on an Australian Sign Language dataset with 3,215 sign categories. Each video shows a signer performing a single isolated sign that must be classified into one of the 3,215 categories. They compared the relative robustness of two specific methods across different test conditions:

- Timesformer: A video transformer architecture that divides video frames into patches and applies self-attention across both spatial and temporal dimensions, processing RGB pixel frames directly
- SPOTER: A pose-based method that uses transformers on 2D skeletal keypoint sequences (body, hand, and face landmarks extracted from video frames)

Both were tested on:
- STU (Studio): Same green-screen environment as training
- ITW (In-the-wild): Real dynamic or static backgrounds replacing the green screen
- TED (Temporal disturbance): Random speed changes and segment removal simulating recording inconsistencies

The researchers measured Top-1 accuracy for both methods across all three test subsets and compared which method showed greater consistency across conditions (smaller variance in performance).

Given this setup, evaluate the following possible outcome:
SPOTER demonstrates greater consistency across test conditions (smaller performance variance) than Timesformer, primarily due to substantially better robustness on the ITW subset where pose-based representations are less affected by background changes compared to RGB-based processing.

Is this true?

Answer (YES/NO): YES